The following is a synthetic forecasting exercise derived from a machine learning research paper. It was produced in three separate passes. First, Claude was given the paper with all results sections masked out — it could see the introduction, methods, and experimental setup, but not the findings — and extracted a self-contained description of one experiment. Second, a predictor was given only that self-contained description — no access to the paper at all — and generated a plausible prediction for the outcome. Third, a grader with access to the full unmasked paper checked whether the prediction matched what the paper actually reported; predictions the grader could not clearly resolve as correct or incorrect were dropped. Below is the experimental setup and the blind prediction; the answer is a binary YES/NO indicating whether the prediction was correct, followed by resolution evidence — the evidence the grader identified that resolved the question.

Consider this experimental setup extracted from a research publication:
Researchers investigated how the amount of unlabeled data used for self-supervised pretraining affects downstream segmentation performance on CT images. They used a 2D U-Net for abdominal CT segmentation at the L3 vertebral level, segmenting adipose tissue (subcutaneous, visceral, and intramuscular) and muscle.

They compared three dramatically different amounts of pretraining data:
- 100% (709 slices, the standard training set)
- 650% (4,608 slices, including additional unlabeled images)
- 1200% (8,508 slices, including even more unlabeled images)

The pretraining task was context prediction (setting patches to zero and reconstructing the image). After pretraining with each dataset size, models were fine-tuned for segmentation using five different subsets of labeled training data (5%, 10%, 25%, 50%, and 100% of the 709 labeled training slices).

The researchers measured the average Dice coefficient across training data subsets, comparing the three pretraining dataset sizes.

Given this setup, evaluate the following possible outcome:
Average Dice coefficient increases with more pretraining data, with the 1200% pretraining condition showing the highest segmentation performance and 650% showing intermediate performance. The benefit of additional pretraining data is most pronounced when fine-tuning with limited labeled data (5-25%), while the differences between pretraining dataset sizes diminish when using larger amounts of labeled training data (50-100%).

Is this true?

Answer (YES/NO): NO